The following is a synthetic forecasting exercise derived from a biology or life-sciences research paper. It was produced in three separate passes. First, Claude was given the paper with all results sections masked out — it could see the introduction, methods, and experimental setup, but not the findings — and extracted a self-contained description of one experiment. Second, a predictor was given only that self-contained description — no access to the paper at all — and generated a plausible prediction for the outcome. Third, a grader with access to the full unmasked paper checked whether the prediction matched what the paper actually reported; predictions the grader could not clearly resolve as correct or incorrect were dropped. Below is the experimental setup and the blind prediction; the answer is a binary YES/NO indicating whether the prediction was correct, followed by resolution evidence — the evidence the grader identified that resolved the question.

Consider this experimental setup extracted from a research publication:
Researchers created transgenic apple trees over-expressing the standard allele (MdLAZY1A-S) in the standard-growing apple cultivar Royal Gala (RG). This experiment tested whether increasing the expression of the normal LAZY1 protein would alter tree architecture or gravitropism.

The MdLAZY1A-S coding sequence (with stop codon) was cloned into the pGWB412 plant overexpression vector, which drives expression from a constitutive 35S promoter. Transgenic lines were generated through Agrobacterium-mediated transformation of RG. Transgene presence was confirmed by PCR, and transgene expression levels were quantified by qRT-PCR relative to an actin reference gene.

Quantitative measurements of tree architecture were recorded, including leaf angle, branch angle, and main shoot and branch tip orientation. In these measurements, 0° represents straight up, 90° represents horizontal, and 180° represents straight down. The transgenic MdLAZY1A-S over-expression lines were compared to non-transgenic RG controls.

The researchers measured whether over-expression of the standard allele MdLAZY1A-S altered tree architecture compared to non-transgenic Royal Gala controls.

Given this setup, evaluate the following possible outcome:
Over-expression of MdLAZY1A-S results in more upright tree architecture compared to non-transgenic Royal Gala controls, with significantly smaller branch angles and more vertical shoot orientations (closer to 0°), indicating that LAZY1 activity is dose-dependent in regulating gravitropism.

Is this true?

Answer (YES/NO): YES